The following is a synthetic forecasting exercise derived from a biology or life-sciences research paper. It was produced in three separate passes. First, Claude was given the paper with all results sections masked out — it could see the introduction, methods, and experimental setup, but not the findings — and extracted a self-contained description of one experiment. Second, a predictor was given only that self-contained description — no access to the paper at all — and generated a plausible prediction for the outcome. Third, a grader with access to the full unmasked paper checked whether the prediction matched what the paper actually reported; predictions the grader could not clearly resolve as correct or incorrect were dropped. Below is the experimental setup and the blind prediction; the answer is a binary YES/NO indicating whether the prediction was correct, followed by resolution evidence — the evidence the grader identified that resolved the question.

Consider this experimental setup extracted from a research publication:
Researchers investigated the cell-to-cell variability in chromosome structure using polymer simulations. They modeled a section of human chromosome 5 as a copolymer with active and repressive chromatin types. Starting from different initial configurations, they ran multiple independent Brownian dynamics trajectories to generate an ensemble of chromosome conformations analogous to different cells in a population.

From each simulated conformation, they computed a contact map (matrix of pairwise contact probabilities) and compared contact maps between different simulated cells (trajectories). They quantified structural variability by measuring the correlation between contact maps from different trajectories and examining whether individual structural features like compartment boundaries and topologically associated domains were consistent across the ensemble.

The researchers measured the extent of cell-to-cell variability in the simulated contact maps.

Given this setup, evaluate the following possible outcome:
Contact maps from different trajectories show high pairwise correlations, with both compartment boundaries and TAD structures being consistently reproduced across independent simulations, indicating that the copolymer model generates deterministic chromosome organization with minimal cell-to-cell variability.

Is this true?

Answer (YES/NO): NO